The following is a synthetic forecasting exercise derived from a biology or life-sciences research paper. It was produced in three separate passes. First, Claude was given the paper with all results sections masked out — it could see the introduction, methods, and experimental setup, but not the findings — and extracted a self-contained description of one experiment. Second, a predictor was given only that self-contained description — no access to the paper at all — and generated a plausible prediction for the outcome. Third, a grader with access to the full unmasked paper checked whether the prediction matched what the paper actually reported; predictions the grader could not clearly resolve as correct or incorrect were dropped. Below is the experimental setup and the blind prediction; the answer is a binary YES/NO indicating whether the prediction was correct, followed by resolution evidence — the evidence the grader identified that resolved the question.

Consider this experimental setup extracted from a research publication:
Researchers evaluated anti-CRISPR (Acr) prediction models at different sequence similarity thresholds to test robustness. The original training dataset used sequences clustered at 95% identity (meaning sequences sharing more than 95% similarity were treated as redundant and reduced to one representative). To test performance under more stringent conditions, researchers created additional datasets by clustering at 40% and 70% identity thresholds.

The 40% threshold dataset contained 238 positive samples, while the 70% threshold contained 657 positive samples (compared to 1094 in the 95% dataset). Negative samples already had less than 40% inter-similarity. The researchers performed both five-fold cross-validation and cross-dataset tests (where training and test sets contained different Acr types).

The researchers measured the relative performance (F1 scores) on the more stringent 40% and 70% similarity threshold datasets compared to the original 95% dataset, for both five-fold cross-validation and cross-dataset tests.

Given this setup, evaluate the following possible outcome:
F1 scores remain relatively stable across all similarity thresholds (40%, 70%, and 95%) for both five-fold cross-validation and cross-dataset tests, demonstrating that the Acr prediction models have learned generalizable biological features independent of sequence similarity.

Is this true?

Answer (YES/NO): YES